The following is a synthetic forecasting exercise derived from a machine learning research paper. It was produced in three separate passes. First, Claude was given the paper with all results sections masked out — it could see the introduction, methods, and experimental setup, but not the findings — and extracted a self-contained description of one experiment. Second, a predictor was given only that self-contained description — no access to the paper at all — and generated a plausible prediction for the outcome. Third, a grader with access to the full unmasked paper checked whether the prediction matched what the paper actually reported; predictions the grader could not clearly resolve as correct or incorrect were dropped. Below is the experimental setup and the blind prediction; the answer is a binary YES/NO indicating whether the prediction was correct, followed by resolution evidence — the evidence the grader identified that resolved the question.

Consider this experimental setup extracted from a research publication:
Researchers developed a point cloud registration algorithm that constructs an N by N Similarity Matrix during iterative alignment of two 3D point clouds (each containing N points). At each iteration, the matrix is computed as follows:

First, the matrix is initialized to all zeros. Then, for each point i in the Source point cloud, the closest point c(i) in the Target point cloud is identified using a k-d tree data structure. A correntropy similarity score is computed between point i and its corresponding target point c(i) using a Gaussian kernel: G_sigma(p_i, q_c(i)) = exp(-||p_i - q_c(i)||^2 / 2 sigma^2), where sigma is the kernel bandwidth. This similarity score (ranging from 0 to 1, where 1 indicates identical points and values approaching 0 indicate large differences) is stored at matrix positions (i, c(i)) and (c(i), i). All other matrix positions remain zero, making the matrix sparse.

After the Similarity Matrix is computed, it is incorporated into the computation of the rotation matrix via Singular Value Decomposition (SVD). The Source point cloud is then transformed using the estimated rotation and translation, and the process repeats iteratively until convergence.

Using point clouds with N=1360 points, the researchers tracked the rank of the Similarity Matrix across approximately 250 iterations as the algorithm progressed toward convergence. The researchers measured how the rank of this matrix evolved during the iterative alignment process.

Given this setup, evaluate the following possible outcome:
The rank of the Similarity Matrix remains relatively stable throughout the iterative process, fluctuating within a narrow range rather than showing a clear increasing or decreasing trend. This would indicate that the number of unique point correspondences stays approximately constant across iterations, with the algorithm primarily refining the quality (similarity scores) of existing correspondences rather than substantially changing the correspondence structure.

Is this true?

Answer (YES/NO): NO